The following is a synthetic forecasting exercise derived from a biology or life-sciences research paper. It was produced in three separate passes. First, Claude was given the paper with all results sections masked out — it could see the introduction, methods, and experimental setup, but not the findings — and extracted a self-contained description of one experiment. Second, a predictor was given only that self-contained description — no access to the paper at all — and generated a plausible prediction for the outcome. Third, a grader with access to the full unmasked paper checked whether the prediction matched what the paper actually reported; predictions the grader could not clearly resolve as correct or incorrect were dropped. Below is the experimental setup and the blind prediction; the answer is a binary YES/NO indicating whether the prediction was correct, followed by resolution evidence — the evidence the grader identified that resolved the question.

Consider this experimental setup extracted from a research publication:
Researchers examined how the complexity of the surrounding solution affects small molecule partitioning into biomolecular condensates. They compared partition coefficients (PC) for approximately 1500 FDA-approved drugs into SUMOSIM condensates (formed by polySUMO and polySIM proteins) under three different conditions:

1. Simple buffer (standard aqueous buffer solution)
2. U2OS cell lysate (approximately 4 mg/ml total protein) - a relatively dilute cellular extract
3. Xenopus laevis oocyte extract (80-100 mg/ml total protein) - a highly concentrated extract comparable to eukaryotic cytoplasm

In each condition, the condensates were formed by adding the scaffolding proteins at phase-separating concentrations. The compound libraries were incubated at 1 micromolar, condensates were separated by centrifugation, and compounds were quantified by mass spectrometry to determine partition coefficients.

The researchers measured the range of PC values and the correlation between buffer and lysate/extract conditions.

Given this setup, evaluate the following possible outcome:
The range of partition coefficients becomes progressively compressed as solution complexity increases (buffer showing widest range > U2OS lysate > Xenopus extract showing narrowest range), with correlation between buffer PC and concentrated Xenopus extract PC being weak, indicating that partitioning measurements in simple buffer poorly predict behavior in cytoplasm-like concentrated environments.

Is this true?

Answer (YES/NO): NO